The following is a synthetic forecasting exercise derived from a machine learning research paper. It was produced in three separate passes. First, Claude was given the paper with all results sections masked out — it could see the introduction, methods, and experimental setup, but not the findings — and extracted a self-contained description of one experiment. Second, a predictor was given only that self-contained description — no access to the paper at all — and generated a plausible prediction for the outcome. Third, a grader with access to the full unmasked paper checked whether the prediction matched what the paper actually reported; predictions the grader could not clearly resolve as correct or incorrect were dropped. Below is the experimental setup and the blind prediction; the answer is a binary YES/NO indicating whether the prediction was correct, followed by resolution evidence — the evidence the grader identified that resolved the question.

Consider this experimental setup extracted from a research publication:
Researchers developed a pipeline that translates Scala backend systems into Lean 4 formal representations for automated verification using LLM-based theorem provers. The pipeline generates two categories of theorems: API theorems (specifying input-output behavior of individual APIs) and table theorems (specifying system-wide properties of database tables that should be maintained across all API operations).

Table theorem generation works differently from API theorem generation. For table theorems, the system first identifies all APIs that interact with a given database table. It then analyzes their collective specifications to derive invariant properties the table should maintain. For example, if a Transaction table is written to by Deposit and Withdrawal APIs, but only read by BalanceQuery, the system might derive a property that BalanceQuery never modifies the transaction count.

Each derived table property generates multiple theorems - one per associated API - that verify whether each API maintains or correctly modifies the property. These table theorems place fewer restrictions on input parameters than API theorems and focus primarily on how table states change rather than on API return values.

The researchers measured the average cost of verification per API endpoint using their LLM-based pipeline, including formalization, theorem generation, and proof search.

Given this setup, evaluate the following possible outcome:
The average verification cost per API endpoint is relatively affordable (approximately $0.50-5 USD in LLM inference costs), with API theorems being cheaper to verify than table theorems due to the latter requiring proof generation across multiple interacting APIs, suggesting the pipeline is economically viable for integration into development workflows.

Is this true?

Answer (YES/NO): NO